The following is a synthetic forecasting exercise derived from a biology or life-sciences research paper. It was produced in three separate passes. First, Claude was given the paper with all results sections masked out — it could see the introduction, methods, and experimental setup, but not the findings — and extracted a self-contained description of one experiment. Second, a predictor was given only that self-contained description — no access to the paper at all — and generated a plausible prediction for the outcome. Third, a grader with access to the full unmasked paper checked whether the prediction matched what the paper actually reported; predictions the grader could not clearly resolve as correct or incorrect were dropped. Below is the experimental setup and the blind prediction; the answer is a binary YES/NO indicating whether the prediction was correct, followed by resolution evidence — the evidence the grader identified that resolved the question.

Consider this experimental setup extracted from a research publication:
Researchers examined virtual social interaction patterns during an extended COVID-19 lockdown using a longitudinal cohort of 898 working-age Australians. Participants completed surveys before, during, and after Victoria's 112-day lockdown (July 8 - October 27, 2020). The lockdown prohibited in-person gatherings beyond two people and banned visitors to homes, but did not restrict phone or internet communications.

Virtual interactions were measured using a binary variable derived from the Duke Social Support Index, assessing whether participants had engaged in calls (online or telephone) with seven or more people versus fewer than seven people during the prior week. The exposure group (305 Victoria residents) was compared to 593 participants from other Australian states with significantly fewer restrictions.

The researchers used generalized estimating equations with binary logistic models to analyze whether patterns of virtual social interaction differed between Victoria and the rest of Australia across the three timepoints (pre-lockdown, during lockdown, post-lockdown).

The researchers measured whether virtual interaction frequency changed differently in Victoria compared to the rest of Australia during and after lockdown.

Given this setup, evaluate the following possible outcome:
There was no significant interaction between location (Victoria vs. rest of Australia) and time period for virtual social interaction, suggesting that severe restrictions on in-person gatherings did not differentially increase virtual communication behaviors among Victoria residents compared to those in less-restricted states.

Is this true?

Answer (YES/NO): YES